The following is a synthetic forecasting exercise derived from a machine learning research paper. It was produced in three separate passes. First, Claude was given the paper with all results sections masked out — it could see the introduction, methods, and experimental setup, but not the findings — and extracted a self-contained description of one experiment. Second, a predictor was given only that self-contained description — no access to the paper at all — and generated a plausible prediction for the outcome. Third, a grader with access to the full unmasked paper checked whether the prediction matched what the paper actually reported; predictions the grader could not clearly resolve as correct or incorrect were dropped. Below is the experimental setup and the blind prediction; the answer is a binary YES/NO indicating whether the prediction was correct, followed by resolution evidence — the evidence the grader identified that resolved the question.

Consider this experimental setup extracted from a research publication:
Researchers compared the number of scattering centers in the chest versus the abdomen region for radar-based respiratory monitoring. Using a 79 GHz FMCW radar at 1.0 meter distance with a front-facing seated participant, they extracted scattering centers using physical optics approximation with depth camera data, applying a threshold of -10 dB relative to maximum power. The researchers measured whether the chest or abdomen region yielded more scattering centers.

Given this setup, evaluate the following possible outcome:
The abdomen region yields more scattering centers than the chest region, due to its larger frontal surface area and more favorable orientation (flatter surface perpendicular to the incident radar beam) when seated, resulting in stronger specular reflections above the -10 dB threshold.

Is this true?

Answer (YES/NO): NO